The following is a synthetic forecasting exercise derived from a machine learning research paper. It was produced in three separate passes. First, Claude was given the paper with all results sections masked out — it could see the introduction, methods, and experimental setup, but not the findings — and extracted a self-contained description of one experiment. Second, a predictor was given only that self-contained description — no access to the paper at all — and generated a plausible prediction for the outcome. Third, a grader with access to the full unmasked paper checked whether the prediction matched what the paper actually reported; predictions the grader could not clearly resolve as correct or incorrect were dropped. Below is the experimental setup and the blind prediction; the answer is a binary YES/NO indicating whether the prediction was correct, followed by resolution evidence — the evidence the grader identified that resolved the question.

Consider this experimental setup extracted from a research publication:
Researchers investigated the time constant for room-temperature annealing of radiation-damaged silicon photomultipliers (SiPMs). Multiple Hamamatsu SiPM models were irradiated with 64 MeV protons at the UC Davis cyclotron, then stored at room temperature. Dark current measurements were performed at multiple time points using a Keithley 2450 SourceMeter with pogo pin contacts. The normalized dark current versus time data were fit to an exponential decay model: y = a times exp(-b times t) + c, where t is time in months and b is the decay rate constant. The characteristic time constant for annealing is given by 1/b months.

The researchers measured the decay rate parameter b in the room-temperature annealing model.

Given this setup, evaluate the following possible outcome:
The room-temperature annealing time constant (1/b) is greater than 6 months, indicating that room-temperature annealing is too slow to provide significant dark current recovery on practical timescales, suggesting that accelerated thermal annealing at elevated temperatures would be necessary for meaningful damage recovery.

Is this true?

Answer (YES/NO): YES